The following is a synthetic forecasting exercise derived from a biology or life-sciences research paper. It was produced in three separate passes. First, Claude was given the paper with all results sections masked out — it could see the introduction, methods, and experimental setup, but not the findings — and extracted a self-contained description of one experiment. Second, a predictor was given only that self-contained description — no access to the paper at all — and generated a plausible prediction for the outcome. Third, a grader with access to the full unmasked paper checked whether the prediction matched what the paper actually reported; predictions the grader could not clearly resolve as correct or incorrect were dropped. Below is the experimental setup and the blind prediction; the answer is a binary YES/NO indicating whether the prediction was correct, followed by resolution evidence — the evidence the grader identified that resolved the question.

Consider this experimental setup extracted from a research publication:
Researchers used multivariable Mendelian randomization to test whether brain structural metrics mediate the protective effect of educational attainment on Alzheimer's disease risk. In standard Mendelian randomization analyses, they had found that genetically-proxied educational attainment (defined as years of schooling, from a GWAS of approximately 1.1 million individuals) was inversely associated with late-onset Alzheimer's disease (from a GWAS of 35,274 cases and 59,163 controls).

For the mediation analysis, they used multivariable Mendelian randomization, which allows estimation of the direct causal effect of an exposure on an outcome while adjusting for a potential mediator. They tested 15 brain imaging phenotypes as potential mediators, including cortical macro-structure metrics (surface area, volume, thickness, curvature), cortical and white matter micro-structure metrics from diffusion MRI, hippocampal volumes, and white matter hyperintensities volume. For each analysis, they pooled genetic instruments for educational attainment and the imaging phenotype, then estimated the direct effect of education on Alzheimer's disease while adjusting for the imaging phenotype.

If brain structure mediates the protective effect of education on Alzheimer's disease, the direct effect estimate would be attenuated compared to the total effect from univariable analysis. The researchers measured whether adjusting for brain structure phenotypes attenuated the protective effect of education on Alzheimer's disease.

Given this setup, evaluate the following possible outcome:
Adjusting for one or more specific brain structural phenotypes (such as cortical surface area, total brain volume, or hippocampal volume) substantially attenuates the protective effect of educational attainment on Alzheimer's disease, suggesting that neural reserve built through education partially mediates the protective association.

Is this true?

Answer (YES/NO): NO